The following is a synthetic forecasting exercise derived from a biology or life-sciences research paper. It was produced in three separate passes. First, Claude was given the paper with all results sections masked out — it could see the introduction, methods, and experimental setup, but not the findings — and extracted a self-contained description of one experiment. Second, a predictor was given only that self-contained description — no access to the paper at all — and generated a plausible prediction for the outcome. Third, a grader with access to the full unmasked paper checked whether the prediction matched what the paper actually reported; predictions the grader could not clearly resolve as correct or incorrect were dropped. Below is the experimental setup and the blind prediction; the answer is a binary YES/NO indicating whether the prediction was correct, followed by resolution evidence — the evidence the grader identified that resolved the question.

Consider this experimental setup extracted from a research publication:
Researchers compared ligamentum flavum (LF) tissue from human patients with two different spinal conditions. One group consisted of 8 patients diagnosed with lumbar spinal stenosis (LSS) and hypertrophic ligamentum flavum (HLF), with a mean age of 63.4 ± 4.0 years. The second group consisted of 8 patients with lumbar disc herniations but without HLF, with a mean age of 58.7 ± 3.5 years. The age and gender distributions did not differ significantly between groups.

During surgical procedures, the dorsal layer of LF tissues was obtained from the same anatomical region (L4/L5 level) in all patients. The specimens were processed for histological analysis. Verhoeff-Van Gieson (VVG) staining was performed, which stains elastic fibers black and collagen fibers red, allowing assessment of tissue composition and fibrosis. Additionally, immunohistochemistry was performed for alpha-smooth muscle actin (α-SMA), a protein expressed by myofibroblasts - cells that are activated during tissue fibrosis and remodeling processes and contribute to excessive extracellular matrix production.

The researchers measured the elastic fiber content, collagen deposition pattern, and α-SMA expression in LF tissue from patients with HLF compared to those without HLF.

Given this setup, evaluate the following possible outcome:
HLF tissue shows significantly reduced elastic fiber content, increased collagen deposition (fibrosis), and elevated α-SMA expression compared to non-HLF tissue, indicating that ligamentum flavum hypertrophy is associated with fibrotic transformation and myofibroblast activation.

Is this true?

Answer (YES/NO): YES